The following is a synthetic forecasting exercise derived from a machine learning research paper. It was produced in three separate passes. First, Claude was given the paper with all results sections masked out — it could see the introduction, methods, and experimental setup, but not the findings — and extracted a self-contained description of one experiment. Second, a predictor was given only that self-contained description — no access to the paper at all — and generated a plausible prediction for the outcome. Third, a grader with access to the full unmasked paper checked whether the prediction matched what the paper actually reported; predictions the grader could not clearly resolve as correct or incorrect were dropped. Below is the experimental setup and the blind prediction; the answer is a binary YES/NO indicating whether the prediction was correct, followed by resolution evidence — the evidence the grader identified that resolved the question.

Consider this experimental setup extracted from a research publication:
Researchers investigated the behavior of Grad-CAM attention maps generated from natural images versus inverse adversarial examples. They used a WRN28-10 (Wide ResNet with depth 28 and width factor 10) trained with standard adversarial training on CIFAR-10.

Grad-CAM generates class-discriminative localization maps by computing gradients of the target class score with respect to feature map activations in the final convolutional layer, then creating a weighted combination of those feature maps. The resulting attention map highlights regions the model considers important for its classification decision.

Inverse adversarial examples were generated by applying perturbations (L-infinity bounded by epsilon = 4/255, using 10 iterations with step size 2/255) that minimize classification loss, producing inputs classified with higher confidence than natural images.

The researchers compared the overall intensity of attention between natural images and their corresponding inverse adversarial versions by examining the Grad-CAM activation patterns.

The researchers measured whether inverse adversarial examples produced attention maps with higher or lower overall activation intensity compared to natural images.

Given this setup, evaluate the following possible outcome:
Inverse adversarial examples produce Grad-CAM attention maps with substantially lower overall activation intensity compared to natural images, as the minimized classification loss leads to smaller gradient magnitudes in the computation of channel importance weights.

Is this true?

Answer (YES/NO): NO